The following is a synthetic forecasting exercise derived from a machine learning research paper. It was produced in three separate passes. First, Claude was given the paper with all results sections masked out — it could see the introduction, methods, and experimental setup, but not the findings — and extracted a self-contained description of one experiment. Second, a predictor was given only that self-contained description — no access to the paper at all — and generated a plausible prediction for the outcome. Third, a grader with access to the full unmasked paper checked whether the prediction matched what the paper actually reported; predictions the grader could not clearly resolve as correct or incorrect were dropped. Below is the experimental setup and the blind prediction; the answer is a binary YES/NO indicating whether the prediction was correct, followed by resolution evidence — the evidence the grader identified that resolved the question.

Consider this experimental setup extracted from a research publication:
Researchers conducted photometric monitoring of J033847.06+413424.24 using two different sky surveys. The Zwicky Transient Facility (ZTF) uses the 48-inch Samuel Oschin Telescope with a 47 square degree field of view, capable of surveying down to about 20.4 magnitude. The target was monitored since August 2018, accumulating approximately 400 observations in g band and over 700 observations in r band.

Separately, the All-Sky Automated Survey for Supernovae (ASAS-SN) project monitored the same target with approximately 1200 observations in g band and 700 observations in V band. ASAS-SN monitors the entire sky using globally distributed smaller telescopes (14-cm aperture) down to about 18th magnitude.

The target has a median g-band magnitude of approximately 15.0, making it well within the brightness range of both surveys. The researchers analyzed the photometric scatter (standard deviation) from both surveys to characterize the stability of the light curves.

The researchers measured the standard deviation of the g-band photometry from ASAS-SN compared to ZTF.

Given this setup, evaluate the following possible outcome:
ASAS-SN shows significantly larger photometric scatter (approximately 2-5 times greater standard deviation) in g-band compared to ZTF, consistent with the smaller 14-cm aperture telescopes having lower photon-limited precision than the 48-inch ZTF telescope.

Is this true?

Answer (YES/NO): YES